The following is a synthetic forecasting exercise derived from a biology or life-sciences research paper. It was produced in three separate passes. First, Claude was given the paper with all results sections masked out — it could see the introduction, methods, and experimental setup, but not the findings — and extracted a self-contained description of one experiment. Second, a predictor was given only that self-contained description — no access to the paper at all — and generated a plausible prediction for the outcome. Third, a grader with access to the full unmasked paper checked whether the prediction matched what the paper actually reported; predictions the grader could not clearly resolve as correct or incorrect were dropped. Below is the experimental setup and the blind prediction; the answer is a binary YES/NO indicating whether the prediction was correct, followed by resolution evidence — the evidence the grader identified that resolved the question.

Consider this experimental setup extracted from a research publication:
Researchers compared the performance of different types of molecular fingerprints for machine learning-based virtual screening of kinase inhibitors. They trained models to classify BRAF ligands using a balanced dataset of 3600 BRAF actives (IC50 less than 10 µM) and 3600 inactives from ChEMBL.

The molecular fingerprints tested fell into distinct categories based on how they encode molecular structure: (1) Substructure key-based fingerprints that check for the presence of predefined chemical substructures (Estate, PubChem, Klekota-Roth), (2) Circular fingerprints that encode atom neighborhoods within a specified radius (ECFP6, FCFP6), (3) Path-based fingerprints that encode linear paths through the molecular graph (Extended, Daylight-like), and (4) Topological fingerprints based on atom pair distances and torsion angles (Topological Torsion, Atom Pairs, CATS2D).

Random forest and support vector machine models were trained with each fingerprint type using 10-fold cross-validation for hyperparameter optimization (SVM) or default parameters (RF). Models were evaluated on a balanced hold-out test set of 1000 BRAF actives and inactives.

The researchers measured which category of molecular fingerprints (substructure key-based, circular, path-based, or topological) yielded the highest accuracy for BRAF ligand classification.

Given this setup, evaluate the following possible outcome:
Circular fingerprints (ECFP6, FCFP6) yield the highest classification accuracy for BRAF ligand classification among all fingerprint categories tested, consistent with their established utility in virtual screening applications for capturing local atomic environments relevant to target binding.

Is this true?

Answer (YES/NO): YES